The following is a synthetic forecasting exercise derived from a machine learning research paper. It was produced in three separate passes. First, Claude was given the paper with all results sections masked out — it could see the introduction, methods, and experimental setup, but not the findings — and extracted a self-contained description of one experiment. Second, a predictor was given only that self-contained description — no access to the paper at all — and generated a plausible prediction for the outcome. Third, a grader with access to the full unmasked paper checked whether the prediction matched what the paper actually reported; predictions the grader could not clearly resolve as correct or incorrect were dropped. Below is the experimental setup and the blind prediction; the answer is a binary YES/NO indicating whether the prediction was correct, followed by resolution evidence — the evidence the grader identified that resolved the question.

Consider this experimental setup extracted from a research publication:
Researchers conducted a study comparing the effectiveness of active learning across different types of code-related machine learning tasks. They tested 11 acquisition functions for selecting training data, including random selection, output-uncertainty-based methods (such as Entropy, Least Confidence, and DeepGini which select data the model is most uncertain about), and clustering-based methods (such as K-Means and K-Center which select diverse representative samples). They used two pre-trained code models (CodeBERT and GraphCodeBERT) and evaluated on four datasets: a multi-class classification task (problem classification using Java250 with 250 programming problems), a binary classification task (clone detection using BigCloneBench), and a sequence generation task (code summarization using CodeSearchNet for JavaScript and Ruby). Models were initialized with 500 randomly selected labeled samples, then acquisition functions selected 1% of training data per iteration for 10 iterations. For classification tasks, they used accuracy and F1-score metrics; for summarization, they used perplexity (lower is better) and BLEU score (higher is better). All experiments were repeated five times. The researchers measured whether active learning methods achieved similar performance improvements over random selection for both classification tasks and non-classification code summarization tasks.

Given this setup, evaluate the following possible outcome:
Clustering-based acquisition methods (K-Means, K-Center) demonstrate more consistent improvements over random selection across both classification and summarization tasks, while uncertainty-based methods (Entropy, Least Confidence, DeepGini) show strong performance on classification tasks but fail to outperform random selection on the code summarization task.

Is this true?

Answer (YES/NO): NO